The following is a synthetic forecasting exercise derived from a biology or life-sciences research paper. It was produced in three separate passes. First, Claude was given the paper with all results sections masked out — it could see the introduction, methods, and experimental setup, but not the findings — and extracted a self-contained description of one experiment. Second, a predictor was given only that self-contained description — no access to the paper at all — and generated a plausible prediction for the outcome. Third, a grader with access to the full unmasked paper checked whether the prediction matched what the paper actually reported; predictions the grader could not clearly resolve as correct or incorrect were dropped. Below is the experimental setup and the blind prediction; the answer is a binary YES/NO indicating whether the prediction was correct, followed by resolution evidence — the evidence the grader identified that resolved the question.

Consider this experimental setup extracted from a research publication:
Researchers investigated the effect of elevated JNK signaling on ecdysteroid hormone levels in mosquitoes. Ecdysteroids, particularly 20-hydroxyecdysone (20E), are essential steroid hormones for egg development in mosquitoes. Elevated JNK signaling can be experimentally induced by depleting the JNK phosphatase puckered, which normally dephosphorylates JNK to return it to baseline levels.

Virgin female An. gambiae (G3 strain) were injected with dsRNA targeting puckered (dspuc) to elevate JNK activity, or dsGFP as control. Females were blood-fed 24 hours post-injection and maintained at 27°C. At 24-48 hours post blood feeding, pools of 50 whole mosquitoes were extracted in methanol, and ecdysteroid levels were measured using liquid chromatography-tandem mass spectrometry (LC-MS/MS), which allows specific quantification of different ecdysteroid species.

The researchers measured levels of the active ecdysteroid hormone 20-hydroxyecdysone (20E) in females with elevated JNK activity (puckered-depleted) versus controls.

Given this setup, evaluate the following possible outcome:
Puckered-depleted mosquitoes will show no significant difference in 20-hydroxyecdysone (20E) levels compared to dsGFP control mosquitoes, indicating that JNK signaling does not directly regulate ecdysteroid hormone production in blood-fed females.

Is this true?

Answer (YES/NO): NO